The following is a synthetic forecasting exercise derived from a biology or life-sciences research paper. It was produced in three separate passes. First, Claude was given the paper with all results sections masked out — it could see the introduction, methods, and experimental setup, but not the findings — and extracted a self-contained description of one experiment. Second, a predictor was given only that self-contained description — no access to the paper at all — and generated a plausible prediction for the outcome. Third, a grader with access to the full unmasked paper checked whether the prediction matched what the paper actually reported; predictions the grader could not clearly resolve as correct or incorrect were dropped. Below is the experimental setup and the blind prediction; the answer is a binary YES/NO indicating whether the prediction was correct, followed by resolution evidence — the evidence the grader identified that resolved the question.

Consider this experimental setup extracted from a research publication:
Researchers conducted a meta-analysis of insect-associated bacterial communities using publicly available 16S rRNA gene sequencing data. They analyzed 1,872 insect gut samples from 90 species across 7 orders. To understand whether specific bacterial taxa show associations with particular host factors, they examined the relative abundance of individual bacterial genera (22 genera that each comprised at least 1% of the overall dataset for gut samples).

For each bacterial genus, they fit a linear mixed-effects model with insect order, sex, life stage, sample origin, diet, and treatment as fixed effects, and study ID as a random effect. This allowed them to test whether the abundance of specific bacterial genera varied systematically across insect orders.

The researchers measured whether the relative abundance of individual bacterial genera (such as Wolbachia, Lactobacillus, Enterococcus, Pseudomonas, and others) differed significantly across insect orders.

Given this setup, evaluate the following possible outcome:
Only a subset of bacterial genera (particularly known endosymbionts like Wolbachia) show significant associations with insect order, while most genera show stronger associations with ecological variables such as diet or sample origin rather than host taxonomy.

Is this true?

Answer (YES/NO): NO